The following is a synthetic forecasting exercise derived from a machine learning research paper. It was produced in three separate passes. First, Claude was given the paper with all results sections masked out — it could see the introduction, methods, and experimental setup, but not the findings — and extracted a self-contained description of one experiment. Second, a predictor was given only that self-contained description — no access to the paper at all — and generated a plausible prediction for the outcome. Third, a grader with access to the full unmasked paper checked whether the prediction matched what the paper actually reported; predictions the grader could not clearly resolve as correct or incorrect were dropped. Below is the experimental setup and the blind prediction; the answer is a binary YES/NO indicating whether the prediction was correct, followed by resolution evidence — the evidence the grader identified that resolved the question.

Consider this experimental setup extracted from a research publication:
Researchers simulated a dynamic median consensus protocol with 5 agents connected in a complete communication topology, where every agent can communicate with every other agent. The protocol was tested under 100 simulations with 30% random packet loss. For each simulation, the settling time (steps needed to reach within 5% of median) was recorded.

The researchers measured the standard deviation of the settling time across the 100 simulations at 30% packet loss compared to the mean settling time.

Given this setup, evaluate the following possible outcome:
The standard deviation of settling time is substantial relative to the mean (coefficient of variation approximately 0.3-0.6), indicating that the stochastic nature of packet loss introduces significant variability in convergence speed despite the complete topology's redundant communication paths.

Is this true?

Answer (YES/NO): NO